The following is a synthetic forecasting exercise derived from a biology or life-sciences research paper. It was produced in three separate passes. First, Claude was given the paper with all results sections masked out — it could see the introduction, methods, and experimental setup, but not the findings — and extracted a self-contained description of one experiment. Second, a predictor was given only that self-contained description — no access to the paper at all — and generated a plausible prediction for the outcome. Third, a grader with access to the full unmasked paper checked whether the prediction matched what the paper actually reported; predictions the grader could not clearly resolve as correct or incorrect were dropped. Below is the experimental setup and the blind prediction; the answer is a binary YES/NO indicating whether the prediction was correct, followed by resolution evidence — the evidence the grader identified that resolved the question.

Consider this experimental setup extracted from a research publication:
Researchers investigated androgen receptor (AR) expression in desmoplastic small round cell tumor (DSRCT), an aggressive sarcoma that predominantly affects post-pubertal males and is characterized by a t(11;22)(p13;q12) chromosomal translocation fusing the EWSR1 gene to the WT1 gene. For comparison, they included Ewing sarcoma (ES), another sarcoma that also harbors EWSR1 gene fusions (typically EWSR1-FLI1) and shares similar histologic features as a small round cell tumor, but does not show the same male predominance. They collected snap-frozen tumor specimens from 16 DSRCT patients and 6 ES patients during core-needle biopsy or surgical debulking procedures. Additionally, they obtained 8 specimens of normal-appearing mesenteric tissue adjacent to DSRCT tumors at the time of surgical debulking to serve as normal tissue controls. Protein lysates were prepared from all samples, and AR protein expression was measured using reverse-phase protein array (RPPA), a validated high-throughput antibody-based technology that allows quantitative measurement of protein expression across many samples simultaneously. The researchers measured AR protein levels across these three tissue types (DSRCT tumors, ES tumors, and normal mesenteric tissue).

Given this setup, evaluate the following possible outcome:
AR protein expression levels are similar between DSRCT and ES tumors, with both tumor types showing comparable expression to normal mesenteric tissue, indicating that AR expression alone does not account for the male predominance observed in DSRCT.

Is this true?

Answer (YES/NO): NO